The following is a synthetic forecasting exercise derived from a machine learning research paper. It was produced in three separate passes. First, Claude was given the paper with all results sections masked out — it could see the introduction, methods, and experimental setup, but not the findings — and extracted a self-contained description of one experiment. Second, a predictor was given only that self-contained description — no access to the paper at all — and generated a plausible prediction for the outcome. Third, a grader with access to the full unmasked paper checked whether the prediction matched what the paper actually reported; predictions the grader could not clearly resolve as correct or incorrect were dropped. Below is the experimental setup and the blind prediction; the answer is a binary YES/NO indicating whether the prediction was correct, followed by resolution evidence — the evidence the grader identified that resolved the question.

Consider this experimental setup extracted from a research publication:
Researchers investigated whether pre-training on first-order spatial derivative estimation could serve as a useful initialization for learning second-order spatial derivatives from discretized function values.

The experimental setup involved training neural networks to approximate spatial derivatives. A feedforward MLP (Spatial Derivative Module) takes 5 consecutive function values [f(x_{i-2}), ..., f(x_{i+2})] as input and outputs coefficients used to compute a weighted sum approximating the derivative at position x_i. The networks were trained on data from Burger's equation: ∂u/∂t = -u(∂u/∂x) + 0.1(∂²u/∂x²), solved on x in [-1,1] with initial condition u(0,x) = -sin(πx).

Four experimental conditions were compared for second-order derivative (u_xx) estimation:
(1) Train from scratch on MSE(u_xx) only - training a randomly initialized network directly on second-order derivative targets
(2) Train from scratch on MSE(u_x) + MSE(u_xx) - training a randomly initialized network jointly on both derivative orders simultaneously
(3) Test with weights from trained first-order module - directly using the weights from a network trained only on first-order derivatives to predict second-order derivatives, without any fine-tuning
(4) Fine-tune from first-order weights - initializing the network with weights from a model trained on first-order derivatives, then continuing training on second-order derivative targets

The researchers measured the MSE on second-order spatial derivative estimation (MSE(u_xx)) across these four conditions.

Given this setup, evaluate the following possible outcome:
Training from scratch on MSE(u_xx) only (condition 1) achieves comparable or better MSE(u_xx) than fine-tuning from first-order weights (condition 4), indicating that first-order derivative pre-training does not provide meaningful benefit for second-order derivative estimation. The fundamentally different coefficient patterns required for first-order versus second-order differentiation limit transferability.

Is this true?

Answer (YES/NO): NO